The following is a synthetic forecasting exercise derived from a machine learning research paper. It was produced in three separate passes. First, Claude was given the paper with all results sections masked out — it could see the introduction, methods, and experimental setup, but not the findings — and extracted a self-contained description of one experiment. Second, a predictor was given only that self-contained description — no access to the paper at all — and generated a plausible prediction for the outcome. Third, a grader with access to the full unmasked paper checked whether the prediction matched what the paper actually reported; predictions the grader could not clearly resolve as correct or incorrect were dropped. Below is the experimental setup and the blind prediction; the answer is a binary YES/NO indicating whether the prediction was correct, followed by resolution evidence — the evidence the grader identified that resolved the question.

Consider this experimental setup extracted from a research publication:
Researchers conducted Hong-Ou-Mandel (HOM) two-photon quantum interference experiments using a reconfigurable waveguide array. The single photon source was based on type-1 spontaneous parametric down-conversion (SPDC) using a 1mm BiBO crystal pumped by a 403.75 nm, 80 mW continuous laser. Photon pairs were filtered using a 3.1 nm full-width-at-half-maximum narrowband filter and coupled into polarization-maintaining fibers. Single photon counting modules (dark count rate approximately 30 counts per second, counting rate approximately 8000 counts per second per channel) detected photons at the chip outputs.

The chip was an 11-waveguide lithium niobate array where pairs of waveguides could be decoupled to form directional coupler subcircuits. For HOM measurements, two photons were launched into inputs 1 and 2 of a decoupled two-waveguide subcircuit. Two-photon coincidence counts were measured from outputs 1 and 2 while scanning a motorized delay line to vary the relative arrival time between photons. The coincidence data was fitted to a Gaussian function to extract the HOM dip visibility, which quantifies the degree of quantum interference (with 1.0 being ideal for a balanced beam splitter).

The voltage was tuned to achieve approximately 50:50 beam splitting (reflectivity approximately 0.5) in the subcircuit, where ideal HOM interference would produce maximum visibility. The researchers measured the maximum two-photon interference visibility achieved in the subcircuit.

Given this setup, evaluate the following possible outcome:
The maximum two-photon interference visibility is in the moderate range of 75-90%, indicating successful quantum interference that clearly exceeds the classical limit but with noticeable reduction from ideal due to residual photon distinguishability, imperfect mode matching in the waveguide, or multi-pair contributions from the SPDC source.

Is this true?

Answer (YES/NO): NO